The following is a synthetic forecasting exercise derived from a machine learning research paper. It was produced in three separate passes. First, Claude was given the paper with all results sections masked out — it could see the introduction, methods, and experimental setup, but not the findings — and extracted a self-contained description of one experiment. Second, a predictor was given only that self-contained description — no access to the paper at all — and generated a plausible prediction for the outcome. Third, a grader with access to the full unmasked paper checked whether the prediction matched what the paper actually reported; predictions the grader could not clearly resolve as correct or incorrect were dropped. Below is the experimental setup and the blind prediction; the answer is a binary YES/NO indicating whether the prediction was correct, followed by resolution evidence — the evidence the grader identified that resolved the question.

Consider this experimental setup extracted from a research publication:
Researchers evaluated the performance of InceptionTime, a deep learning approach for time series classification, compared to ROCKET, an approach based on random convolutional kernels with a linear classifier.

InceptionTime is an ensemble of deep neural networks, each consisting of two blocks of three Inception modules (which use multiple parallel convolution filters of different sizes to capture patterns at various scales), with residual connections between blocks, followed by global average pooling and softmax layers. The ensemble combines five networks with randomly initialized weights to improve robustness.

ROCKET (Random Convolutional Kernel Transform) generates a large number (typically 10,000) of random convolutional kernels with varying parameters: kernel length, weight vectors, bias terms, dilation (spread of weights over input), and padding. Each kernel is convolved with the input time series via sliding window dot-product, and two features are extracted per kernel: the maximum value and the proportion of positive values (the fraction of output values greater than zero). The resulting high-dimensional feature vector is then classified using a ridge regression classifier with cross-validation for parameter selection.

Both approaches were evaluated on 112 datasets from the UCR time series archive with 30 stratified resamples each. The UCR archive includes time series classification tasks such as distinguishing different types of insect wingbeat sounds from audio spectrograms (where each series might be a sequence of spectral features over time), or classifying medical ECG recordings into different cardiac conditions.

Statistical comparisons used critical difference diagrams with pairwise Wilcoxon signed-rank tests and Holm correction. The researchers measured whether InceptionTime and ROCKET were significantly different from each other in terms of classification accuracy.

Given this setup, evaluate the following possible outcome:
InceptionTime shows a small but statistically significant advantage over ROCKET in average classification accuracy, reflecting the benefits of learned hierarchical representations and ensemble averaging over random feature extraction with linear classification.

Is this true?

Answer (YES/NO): NO